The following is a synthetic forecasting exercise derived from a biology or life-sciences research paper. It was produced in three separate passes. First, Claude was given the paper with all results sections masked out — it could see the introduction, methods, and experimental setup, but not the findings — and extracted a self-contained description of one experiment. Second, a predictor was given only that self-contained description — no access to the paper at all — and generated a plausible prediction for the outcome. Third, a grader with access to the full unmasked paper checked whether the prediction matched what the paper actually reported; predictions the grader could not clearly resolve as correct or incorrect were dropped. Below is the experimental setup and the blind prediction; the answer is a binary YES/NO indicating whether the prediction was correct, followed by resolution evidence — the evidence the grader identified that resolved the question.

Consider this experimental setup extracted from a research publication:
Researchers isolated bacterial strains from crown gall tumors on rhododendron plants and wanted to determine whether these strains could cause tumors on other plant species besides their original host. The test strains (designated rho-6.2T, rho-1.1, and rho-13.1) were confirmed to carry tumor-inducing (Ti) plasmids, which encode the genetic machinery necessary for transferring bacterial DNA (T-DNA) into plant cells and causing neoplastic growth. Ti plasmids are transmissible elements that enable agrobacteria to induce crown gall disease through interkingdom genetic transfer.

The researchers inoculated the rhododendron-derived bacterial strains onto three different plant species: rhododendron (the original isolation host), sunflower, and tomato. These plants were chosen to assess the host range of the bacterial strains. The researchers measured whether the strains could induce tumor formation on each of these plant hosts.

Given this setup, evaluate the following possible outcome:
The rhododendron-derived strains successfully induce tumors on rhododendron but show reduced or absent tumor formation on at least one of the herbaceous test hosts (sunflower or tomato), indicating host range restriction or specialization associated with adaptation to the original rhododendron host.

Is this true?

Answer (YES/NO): NO